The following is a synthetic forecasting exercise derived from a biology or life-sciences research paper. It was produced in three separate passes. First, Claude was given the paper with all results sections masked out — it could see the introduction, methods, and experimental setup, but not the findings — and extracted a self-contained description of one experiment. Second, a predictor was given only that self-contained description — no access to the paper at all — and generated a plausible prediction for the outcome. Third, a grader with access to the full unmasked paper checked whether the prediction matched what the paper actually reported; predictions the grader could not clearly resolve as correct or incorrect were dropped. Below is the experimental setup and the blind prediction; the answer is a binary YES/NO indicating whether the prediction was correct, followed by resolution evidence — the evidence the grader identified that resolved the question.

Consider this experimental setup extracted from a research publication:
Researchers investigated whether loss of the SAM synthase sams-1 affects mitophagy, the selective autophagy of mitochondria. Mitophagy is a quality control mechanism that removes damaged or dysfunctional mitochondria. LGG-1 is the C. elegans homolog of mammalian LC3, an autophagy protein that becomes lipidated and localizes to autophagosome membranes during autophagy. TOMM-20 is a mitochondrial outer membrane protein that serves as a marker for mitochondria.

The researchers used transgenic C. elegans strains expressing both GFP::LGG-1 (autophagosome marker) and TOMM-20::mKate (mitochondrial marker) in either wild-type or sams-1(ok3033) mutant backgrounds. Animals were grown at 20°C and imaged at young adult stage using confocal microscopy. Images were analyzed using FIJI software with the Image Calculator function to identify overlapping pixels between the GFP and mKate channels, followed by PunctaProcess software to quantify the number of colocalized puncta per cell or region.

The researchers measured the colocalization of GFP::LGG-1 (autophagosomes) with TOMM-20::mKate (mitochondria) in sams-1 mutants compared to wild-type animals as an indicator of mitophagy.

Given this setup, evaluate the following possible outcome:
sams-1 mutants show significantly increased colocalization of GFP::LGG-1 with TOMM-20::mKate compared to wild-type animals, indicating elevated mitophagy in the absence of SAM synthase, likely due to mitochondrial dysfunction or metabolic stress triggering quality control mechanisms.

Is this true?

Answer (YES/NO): YES